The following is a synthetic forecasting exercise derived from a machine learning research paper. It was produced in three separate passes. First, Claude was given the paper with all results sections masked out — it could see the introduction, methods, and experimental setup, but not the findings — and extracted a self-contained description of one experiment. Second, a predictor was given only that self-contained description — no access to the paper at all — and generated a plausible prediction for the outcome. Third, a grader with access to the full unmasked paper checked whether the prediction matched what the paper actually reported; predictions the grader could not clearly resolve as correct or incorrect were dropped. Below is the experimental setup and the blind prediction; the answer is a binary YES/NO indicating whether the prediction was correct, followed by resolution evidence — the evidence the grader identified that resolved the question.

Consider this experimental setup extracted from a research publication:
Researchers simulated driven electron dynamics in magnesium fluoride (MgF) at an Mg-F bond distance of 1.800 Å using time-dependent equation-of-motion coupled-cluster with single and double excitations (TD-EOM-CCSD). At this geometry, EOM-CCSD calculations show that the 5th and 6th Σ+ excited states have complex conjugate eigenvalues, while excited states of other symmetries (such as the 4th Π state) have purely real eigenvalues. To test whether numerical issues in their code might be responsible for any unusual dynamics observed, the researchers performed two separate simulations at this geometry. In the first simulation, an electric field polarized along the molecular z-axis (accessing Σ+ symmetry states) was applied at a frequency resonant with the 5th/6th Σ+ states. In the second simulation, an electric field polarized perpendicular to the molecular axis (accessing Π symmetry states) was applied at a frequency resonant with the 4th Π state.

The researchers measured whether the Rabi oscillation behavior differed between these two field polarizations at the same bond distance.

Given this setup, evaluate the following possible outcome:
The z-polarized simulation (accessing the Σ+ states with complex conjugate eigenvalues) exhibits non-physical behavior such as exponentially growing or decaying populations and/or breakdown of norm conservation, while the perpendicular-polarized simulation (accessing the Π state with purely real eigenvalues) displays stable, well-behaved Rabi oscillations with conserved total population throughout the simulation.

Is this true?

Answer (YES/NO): YES